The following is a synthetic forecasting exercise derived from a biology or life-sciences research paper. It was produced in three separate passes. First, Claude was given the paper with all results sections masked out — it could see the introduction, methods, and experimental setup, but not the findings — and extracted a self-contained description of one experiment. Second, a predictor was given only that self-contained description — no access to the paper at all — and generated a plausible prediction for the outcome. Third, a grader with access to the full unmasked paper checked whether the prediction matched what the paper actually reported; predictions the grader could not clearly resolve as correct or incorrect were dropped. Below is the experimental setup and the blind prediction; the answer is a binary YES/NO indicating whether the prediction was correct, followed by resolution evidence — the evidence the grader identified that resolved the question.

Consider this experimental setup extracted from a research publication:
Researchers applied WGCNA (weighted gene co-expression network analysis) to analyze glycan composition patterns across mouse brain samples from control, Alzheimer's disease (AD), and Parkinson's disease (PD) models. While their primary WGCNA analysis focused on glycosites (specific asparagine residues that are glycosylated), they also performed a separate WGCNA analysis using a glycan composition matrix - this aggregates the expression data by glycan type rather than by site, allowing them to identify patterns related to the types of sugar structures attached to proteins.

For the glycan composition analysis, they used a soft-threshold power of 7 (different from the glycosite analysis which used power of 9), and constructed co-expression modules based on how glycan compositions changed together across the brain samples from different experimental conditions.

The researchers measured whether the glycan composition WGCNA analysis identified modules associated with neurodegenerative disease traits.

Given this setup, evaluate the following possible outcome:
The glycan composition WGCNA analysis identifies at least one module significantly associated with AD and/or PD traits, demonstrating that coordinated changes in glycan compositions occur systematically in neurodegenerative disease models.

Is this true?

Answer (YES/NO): YES